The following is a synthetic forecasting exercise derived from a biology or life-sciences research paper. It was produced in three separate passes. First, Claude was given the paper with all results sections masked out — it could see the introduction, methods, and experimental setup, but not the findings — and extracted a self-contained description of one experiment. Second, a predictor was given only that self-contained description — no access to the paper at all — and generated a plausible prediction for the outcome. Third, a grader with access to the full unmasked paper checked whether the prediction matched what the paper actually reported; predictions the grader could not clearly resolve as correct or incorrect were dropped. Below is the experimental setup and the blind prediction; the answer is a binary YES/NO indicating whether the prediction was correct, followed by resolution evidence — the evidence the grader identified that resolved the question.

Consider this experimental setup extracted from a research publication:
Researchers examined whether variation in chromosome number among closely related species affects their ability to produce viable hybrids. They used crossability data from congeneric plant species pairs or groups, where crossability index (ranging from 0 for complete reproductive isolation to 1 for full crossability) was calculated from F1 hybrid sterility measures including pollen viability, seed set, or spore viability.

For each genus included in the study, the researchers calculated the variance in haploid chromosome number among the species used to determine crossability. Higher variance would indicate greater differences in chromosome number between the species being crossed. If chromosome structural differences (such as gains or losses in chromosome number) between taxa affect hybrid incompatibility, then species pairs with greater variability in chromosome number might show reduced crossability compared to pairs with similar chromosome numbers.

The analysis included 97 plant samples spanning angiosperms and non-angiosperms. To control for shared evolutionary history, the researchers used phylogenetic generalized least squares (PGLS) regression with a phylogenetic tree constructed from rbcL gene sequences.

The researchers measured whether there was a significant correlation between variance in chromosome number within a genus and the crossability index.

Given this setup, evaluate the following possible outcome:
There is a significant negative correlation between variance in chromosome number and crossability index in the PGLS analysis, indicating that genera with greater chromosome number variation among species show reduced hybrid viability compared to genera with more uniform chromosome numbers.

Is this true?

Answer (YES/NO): NO